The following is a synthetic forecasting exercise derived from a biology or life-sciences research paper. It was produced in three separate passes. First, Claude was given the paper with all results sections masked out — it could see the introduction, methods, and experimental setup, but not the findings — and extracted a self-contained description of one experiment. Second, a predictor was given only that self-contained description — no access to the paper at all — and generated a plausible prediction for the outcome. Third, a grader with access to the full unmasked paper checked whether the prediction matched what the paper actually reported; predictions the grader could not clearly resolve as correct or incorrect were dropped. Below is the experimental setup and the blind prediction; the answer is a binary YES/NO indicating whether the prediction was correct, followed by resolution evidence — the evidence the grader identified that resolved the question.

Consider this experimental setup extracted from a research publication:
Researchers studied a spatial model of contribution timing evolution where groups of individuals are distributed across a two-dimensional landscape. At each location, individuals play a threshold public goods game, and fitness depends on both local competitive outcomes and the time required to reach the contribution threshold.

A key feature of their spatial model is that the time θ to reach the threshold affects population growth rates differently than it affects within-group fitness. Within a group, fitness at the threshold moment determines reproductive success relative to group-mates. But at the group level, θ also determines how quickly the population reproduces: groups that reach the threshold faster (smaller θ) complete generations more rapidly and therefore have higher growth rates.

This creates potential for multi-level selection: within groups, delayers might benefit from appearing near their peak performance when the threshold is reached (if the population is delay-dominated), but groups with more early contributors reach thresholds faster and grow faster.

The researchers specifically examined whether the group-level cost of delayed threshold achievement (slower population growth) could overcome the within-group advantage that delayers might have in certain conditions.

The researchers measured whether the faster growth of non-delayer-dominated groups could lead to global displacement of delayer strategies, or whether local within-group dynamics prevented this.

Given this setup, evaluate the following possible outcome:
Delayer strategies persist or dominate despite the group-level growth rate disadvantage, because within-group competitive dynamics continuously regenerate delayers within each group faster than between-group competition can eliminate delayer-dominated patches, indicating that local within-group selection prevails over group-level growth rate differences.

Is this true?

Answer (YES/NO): YES